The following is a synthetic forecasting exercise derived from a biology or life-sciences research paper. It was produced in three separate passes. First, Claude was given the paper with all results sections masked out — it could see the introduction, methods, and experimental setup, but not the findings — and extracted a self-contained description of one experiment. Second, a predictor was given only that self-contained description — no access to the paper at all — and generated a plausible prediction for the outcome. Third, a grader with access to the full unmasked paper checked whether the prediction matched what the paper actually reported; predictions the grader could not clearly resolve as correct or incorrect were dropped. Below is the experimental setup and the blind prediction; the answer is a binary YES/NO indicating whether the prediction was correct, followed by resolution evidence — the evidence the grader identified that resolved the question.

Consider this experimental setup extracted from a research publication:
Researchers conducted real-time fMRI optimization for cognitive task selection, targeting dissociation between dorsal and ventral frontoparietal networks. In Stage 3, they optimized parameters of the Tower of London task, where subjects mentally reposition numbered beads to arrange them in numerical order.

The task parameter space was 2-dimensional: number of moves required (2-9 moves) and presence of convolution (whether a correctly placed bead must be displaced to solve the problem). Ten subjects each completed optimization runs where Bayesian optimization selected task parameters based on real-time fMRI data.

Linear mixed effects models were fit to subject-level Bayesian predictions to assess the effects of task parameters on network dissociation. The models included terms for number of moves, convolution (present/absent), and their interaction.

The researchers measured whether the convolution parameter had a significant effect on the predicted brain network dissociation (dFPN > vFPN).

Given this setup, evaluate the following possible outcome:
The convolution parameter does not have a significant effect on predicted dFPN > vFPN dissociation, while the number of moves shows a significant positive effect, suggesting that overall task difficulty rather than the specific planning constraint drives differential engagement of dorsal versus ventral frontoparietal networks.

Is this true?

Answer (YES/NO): NO